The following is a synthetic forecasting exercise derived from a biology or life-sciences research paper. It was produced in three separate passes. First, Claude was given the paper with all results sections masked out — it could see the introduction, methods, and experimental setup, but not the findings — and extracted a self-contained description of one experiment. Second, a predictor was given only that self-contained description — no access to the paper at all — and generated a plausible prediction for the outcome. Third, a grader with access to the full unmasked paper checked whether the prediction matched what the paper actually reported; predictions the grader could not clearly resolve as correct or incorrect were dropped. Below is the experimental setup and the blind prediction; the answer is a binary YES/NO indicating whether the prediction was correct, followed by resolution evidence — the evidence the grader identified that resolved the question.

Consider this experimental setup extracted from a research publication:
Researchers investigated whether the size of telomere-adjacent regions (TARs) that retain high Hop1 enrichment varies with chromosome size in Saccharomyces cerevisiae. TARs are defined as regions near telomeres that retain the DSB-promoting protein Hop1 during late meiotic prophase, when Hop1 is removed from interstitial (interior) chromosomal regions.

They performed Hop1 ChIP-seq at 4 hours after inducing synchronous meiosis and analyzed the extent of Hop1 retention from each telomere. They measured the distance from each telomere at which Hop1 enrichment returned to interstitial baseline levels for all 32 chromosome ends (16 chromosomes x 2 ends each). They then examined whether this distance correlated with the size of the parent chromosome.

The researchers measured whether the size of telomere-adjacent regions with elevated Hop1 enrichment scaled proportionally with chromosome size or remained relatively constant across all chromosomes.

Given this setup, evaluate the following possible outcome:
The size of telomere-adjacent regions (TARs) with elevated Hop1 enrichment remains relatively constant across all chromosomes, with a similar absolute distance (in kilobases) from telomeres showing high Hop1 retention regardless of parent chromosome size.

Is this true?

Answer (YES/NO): YES